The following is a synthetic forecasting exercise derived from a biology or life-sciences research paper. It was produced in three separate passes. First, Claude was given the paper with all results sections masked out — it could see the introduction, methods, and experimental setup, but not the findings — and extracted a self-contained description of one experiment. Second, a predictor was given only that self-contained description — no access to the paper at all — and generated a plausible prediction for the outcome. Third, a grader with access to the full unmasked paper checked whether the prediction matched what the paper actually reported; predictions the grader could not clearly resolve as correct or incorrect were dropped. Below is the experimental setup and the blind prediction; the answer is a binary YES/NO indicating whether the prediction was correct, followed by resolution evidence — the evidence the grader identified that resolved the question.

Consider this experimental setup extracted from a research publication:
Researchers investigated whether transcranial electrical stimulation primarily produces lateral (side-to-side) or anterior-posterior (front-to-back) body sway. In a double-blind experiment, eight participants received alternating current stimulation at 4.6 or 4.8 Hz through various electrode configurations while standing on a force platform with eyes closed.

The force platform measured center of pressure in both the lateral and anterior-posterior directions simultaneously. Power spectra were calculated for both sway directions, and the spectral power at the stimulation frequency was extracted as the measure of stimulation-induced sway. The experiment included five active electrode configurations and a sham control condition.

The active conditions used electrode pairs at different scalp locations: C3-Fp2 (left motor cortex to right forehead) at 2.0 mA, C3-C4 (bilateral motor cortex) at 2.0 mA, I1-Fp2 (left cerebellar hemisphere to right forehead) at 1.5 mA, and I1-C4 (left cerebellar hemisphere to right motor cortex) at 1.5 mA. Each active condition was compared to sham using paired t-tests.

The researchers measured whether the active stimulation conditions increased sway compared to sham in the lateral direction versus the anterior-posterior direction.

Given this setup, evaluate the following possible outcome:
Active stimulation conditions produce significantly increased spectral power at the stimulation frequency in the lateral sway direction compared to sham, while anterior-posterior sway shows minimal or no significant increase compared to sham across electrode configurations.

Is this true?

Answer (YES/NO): YES